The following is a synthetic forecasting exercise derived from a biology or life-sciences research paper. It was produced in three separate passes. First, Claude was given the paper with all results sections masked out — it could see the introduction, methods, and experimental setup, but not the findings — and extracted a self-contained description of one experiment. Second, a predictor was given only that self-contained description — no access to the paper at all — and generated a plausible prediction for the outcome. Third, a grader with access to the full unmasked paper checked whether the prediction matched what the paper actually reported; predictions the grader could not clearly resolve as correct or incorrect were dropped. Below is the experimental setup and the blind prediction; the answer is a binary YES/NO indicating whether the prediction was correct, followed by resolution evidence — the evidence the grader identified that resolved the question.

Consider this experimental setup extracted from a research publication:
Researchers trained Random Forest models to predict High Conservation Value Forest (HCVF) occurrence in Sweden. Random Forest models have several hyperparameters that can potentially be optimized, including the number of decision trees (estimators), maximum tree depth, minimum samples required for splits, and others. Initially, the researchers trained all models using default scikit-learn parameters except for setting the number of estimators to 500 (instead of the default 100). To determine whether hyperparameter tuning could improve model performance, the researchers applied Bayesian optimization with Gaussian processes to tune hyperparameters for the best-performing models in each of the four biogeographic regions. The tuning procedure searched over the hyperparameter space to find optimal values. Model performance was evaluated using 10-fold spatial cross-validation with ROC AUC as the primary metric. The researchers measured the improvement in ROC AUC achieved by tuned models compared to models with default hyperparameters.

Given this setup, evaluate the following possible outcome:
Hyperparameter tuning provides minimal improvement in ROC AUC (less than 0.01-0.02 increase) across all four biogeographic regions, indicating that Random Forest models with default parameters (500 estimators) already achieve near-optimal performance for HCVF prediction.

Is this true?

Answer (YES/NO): YES